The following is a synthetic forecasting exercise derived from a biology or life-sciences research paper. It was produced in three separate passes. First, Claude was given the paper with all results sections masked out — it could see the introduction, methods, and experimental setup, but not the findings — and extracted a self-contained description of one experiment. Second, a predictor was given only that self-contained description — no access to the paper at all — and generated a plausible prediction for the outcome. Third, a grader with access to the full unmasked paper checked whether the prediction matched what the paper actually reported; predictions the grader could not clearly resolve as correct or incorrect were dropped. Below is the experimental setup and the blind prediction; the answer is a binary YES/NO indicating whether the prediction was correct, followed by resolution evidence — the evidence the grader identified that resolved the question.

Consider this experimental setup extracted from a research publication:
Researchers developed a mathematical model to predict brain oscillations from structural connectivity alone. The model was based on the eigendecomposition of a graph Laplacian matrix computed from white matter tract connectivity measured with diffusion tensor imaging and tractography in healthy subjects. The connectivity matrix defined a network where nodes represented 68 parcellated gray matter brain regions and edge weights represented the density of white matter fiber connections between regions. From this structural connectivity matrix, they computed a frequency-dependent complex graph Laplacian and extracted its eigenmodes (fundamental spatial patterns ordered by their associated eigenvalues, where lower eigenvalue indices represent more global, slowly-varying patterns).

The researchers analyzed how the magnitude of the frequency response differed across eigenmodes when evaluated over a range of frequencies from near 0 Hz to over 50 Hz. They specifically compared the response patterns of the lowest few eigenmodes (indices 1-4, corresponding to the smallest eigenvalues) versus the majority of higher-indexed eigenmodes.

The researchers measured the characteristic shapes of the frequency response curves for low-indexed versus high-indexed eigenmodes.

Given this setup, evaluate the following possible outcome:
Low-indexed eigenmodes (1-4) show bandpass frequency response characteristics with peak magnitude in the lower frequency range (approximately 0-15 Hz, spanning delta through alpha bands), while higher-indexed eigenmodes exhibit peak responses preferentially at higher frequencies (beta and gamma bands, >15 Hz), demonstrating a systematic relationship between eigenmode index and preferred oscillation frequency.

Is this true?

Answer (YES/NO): NO